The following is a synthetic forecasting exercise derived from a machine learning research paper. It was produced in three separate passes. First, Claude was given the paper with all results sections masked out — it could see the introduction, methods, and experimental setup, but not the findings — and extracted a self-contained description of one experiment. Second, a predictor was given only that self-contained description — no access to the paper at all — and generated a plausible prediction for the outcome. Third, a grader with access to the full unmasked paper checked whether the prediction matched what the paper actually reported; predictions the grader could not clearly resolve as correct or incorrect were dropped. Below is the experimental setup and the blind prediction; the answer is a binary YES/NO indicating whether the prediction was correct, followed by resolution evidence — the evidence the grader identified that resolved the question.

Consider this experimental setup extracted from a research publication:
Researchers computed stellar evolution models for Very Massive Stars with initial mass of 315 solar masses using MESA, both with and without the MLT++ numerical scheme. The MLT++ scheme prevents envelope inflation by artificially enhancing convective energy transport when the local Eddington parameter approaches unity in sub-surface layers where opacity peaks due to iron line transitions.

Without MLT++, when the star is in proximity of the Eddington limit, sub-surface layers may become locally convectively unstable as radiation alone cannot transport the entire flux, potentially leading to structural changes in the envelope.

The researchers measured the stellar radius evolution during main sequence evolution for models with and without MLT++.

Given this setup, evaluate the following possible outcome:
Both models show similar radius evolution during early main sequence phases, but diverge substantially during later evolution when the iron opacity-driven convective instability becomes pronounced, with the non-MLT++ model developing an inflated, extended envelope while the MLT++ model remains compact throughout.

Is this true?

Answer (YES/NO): NO